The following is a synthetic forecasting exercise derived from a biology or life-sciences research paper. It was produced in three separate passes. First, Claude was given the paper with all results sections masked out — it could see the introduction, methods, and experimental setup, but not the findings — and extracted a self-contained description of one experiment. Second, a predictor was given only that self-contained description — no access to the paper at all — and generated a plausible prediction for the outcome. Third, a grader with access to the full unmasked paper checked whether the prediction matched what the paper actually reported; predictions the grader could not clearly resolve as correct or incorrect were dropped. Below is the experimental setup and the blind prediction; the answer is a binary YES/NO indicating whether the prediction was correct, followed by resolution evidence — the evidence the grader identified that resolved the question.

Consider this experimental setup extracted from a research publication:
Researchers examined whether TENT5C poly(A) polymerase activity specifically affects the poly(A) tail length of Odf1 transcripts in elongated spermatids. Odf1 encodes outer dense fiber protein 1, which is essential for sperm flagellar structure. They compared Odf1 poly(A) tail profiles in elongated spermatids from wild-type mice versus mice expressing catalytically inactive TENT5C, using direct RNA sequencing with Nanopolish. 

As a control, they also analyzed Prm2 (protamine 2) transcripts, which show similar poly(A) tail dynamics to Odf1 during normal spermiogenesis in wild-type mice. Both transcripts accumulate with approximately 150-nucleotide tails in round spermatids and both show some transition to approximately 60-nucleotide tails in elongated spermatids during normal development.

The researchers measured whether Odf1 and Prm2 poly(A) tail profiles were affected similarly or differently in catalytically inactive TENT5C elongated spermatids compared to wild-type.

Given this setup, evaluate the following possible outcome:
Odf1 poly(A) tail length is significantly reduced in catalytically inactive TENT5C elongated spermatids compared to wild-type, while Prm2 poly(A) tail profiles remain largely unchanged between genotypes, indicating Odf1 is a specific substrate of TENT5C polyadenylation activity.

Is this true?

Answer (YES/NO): YES